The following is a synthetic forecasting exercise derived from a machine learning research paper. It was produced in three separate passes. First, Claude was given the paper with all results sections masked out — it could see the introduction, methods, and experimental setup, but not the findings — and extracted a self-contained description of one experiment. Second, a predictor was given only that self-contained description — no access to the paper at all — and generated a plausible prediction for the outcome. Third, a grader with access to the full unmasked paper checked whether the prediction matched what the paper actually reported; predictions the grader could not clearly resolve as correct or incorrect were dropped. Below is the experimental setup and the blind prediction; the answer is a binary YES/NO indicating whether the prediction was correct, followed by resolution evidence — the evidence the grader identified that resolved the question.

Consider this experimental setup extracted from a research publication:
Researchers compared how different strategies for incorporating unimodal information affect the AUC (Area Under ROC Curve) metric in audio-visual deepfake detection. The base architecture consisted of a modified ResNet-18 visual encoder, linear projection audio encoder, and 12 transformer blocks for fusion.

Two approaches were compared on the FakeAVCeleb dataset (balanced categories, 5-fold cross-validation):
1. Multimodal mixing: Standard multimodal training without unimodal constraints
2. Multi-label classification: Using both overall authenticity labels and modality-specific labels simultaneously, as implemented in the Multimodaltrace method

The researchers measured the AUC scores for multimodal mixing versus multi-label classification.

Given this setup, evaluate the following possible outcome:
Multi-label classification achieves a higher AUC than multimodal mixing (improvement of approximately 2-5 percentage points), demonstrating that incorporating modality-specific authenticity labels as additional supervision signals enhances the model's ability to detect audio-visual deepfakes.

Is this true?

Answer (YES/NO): NO